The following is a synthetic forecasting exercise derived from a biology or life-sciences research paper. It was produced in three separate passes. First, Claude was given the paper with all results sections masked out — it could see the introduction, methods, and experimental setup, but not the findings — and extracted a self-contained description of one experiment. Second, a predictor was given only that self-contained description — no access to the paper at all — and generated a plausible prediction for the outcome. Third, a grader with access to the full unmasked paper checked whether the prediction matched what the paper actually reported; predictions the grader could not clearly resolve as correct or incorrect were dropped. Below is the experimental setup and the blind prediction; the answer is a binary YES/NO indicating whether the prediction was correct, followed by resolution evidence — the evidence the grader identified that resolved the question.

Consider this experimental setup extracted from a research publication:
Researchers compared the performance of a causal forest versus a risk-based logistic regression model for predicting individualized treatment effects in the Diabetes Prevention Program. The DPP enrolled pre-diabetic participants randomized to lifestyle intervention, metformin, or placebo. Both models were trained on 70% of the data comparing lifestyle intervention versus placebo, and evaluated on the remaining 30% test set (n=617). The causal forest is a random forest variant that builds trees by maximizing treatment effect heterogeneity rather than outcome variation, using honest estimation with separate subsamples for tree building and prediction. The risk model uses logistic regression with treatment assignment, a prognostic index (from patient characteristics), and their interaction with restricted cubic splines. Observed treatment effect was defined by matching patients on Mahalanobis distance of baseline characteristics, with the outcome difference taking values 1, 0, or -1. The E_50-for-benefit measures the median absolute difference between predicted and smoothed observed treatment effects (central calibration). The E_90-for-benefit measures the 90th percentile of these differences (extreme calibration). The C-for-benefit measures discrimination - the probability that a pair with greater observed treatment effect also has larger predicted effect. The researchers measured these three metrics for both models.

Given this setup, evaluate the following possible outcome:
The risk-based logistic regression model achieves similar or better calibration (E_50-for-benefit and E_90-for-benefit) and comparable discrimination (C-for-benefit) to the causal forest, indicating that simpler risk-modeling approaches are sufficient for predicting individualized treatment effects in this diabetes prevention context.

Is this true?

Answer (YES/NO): NO